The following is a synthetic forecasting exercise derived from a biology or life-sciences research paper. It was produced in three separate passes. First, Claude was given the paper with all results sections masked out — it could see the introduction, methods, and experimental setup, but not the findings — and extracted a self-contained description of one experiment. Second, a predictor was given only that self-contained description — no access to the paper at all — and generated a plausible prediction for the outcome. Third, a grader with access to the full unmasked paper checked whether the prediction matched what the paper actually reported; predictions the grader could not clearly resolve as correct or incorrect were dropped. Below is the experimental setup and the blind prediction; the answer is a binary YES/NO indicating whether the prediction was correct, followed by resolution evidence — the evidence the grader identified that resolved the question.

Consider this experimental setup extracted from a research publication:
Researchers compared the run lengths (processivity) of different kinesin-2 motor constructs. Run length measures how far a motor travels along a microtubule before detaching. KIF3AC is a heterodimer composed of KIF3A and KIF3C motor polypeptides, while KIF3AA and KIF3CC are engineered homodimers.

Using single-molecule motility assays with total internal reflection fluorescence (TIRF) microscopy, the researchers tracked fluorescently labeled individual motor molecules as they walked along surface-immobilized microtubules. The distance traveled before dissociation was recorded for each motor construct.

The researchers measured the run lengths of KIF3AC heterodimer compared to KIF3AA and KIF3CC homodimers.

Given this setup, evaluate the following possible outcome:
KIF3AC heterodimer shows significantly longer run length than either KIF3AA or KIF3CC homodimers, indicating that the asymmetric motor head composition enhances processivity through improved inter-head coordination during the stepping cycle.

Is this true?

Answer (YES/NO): YES